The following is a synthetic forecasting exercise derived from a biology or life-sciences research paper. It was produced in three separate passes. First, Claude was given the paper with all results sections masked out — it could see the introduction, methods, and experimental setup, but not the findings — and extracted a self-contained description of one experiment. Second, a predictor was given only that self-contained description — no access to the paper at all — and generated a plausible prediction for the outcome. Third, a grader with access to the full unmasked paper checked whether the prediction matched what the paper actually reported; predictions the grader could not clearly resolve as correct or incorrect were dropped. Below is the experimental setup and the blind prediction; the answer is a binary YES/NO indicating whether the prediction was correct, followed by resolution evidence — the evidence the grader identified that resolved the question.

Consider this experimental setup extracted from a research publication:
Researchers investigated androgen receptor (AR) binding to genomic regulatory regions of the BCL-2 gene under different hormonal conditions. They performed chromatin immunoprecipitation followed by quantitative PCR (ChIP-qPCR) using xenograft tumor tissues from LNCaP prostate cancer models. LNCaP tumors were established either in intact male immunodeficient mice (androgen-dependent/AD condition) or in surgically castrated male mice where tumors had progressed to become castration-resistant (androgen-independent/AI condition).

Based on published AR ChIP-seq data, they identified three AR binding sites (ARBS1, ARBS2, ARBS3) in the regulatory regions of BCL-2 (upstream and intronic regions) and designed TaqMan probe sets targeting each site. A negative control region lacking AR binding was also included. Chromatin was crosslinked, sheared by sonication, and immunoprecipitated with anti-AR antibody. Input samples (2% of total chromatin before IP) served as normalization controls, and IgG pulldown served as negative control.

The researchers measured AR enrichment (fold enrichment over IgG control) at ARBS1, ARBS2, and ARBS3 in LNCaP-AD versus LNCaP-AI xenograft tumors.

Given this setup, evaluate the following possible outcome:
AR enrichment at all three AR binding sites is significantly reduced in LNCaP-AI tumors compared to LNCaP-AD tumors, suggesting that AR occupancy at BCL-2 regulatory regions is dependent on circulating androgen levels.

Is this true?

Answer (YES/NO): YES